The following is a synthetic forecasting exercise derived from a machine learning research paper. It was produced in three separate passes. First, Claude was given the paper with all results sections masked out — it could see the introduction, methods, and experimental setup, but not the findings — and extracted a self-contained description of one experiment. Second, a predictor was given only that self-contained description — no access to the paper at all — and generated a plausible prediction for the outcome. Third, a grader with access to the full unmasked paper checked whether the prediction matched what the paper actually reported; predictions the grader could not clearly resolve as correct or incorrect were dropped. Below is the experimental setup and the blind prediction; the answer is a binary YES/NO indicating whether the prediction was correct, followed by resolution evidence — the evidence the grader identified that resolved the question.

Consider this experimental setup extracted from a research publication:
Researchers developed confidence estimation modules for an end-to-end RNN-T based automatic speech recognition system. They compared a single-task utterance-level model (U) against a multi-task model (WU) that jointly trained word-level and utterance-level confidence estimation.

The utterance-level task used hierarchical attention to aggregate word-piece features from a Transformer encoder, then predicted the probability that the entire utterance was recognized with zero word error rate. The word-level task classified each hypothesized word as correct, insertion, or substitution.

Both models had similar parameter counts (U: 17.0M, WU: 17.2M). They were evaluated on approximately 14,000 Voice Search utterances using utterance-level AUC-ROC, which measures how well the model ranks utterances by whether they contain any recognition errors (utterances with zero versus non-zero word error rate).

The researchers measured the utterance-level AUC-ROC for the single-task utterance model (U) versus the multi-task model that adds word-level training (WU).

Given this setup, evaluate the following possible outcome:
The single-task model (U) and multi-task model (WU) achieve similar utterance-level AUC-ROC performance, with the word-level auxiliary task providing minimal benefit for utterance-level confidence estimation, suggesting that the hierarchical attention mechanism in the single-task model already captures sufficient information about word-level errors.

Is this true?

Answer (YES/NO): NO